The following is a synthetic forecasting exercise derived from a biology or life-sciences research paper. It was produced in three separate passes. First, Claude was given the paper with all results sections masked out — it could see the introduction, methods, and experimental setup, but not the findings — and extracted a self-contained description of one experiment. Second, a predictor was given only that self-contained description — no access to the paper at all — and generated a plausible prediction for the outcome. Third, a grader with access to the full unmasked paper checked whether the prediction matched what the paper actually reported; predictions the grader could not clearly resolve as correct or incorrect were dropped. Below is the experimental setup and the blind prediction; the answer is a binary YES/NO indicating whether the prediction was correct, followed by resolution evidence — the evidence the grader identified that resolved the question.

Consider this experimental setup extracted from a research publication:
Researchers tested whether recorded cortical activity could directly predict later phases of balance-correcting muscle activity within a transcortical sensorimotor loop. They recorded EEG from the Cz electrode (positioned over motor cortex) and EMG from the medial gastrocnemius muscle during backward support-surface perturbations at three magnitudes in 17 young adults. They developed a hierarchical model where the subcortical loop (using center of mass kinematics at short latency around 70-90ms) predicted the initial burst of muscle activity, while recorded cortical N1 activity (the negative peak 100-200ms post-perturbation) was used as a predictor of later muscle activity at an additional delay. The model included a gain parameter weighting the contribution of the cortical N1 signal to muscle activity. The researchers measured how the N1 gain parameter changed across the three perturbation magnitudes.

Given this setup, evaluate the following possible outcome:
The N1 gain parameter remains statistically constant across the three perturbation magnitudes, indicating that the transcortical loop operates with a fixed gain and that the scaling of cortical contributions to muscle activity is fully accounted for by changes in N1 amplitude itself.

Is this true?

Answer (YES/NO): NO